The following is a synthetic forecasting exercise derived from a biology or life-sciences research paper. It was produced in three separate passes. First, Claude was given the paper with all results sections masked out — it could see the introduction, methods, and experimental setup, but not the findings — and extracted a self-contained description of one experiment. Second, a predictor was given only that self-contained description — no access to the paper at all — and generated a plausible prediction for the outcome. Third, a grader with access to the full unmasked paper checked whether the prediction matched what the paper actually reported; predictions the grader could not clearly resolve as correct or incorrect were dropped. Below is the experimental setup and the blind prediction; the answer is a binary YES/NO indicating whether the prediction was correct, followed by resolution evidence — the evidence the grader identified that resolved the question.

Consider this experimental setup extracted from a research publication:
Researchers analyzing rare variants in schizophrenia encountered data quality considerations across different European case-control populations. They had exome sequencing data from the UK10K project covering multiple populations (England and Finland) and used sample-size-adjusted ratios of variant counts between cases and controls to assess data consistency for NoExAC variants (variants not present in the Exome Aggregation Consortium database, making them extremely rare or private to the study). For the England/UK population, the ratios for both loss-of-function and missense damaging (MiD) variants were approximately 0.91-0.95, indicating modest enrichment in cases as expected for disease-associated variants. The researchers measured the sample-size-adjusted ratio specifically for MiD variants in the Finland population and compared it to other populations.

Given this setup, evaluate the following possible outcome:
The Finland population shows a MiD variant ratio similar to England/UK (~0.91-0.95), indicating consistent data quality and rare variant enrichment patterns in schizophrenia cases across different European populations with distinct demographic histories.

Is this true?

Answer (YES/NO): NO